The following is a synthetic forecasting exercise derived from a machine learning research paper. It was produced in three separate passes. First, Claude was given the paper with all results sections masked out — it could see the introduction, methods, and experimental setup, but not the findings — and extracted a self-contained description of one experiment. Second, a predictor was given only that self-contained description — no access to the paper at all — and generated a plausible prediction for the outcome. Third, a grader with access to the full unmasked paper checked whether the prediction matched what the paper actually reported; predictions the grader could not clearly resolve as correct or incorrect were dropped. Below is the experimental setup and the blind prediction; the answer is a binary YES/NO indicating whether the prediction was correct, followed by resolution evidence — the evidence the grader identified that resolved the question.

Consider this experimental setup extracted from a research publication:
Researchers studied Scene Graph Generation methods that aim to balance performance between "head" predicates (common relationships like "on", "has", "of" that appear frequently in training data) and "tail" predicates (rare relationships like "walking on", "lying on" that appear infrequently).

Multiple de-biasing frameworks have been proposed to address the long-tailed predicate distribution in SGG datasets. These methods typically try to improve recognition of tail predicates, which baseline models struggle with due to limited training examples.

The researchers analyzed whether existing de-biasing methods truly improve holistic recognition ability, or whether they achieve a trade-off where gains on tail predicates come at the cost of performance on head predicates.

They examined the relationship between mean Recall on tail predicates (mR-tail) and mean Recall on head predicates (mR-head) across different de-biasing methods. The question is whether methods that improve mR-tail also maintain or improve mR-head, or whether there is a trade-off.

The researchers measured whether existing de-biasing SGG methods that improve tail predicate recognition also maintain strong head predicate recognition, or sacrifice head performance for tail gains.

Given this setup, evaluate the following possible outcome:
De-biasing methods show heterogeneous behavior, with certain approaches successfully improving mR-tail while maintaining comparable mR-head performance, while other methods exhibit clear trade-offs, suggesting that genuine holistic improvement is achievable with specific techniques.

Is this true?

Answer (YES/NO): NO